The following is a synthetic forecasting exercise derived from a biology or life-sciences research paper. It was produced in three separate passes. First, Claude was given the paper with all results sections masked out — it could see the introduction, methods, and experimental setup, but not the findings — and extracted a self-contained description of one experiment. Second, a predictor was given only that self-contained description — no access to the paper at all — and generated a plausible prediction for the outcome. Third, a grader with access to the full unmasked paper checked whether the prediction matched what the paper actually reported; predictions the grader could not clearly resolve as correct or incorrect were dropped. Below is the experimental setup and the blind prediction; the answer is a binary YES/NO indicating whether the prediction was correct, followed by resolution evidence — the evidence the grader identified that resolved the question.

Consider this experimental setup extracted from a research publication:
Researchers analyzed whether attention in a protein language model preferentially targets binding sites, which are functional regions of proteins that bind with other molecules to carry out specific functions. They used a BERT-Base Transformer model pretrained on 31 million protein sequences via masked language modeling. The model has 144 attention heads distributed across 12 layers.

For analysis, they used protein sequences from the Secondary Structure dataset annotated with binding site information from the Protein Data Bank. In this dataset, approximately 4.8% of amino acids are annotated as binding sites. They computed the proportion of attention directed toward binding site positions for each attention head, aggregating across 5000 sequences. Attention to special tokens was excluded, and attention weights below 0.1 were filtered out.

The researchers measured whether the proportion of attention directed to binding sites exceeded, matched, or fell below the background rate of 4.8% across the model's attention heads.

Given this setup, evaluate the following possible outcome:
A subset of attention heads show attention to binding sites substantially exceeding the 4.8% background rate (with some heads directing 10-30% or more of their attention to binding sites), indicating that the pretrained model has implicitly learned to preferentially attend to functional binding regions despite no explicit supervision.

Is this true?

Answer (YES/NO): YES